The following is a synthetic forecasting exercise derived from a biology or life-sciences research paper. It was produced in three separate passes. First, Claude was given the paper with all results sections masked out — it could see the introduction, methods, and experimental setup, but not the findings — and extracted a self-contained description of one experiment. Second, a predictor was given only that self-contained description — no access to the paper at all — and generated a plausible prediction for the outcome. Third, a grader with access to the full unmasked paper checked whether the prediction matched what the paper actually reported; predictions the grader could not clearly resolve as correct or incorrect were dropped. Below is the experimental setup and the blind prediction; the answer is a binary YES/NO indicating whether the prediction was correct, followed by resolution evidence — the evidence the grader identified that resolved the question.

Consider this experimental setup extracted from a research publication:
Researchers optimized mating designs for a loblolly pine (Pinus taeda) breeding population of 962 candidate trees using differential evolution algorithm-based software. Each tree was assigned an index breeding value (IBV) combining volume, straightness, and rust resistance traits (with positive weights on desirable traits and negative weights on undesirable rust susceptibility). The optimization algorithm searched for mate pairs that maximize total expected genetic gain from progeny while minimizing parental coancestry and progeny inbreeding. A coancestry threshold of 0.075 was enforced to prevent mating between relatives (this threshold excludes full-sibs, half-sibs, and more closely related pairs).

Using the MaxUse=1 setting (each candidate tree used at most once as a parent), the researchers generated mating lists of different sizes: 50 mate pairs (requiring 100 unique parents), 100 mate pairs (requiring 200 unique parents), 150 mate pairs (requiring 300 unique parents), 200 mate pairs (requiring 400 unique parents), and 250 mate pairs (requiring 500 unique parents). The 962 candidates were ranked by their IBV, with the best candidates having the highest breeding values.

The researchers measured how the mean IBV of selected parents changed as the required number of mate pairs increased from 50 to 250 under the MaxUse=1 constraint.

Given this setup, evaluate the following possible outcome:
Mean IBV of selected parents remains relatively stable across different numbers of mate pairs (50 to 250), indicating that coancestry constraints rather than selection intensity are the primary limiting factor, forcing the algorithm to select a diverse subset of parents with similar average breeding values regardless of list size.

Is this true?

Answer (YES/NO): YES